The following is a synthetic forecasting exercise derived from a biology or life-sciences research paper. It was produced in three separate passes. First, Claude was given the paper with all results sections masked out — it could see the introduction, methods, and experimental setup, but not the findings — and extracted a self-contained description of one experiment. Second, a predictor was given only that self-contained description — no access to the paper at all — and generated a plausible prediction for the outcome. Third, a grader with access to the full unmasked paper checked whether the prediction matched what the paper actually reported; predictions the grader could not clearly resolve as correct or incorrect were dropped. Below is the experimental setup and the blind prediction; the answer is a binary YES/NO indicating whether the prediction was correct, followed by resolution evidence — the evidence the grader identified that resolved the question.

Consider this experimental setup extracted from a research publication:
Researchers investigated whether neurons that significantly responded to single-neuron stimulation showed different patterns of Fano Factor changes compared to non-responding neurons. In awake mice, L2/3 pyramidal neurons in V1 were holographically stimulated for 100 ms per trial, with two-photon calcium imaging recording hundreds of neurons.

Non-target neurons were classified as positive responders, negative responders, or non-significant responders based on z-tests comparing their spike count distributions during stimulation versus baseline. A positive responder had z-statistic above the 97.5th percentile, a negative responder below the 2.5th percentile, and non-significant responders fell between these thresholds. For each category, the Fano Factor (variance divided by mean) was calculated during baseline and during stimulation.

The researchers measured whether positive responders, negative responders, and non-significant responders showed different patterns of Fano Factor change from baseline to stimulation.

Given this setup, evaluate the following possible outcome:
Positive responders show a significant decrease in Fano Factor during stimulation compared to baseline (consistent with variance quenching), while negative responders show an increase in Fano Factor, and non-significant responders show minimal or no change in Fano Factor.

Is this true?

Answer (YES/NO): NO